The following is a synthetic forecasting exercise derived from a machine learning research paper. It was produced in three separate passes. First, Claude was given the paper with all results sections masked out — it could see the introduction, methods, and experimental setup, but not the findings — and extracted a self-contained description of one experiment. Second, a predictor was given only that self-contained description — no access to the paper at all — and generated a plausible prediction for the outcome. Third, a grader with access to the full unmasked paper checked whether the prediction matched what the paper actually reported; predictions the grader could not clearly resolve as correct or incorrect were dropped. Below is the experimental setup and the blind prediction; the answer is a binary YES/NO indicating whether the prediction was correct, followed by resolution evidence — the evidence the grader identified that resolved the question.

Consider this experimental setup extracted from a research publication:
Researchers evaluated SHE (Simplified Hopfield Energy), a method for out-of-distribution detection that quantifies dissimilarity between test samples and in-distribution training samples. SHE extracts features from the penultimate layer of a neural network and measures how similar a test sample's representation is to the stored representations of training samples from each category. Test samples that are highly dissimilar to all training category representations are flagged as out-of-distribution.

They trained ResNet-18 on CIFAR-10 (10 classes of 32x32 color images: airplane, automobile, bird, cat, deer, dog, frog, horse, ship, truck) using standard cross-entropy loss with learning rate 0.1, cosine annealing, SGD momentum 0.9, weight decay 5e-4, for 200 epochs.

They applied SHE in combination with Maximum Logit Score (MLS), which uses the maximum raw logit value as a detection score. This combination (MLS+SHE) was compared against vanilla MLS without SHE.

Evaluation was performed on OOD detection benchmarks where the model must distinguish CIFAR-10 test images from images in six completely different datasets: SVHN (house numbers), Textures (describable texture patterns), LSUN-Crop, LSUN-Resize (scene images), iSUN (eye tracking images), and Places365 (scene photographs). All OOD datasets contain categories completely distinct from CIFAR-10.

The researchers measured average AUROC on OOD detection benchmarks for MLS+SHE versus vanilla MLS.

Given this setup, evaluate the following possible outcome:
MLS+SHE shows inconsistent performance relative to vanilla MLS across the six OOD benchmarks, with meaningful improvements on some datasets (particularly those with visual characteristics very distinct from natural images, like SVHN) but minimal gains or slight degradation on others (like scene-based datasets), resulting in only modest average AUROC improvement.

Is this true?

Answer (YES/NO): NO